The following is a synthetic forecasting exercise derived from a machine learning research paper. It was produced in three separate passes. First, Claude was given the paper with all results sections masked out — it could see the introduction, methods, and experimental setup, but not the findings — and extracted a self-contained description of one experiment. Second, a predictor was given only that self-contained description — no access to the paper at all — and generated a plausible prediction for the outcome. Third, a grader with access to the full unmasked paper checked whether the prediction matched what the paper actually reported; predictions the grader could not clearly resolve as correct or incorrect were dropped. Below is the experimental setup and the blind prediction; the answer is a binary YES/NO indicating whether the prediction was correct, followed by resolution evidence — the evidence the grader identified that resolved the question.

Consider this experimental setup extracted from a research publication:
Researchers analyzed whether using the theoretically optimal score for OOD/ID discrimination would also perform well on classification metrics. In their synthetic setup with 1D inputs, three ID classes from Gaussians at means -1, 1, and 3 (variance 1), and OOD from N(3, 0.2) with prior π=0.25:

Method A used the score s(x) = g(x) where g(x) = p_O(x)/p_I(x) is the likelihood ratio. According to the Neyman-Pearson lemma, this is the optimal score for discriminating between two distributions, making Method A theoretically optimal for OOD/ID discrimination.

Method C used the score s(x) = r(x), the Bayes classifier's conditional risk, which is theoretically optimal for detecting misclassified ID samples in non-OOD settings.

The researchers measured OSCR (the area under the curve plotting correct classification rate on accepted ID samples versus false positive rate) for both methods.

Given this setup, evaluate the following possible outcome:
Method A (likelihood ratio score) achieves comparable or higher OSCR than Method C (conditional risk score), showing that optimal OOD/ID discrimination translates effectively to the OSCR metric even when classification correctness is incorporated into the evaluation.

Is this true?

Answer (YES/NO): NO